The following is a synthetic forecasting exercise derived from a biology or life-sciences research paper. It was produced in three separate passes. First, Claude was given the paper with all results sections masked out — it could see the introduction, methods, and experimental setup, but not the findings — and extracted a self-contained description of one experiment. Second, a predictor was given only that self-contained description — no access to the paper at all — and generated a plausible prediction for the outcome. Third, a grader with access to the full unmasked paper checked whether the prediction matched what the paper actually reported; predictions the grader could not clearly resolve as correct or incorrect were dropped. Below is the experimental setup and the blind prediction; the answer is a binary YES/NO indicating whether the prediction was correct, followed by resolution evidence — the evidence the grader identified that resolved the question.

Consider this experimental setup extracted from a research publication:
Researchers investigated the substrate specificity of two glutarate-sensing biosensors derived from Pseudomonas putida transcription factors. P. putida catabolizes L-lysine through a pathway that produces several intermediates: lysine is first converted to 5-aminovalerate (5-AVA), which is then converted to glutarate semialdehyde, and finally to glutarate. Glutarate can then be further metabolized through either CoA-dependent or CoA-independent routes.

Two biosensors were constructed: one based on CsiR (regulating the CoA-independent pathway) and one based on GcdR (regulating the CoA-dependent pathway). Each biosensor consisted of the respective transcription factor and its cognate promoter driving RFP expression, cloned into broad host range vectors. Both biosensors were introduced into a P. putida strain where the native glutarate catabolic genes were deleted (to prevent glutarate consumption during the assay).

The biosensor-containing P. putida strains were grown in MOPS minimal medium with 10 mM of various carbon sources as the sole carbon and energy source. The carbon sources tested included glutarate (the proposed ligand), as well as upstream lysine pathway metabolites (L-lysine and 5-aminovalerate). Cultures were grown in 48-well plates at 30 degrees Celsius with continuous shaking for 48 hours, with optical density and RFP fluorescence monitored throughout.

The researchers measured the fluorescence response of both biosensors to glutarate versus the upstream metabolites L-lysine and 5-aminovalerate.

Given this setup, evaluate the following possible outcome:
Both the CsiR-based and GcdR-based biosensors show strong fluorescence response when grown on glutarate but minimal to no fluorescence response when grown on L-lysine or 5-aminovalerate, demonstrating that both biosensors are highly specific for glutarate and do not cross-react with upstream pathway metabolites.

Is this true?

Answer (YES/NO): NO